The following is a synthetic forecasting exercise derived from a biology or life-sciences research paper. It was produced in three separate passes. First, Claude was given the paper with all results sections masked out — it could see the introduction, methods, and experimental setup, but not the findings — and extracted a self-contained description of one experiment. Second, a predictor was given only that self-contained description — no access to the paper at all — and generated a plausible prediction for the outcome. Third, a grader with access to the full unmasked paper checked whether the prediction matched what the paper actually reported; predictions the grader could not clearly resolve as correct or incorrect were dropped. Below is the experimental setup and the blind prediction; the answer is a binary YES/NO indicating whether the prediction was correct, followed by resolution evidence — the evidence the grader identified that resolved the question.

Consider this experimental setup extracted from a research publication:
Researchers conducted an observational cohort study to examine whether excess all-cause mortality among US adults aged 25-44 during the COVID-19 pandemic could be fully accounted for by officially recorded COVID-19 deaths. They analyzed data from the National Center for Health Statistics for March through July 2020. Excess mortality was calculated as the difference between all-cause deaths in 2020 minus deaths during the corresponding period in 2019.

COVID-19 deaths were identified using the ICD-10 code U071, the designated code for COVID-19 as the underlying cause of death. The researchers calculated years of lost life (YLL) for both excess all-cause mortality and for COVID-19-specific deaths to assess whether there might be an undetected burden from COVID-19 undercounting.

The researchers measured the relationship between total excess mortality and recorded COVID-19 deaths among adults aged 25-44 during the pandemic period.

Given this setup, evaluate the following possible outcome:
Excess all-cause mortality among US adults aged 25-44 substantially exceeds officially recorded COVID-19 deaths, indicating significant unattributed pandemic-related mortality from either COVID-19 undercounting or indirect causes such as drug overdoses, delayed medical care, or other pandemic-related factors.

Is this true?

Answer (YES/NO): YES